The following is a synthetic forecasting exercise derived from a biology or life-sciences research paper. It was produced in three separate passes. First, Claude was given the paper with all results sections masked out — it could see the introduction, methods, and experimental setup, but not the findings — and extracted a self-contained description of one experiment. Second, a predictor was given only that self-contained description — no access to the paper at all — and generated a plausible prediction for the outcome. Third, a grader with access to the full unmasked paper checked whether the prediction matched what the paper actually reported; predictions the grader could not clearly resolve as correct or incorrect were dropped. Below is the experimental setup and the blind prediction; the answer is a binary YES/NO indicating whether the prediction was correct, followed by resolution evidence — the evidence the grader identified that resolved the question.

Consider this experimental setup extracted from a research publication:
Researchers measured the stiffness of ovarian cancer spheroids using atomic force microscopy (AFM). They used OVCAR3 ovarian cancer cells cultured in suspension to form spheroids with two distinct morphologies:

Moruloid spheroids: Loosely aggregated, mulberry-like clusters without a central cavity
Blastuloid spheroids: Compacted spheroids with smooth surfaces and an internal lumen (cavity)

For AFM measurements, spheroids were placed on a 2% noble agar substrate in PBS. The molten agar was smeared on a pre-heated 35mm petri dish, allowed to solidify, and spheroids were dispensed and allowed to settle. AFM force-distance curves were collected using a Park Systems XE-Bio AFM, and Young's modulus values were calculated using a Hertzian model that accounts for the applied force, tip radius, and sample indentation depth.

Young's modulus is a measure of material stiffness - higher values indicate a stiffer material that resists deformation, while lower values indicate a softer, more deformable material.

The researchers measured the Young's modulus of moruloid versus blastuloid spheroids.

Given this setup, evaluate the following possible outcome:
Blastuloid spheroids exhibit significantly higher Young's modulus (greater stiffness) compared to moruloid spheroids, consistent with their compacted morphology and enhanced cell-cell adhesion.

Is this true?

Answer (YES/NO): YES